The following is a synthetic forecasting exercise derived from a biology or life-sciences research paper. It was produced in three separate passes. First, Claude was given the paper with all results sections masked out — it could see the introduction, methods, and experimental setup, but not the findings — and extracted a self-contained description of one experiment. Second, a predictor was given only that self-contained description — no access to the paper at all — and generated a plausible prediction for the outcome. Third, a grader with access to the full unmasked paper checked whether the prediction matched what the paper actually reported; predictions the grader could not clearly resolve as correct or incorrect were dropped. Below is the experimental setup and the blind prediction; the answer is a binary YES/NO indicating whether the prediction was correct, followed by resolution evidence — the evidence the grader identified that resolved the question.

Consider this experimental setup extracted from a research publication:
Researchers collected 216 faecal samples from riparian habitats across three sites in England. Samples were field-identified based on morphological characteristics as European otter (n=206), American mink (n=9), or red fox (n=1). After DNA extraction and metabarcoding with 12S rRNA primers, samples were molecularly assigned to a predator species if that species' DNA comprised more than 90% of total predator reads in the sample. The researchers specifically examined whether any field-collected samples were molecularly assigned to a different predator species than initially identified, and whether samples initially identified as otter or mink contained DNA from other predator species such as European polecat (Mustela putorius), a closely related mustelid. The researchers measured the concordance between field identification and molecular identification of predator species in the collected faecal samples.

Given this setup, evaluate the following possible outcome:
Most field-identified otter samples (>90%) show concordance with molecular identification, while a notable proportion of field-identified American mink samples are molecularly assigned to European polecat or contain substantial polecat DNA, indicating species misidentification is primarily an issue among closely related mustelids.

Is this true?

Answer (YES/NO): NO